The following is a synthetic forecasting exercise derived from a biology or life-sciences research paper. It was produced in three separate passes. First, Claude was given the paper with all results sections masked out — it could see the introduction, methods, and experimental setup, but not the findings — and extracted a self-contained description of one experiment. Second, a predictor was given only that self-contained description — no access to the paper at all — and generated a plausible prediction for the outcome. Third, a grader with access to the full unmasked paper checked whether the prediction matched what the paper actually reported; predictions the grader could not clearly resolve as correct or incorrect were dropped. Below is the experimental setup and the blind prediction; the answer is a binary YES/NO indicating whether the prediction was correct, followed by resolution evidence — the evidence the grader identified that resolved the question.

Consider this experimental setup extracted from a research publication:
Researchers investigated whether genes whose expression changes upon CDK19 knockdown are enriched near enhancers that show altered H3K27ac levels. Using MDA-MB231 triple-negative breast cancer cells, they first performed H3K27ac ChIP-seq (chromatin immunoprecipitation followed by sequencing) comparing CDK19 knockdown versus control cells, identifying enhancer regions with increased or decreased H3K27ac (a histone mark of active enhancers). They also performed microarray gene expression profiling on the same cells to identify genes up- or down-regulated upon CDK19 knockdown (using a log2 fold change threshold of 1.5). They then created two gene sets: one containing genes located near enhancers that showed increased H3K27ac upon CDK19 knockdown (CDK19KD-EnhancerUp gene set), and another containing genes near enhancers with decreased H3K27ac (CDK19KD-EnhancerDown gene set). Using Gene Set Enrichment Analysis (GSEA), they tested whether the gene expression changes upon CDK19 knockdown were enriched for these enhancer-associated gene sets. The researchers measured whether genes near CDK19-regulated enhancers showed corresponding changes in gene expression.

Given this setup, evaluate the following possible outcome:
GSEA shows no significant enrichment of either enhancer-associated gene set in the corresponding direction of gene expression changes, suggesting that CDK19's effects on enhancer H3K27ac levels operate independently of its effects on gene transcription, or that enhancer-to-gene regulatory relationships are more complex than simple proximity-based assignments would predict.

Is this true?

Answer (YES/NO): NO